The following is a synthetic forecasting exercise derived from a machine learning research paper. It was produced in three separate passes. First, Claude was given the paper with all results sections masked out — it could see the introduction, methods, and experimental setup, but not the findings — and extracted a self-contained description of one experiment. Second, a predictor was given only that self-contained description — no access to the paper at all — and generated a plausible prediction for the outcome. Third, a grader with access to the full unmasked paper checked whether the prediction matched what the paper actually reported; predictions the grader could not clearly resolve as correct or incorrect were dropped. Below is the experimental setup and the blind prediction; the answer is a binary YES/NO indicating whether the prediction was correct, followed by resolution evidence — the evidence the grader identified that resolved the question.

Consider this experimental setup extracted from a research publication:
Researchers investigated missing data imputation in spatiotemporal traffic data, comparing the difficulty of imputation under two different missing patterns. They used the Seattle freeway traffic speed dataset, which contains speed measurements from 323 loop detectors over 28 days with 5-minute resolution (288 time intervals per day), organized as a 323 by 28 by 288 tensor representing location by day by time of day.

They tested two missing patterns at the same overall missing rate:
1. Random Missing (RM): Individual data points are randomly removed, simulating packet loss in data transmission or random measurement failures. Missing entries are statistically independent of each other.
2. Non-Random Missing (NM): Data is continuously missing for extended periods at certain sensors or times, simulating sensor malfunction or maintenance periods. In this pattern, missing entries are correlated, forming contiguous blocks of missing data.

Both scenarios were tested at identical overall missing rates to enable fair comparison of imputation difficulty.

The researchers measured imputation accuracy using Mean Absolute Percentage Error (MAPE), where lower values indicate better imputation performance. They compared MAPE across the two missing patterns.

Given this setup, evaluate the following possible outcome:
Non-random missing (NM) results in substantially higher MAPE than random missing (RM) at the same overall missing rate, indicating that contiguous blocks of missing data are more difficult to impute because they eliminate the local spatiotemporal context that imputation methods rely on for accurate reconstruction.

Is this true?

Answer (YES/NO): YES